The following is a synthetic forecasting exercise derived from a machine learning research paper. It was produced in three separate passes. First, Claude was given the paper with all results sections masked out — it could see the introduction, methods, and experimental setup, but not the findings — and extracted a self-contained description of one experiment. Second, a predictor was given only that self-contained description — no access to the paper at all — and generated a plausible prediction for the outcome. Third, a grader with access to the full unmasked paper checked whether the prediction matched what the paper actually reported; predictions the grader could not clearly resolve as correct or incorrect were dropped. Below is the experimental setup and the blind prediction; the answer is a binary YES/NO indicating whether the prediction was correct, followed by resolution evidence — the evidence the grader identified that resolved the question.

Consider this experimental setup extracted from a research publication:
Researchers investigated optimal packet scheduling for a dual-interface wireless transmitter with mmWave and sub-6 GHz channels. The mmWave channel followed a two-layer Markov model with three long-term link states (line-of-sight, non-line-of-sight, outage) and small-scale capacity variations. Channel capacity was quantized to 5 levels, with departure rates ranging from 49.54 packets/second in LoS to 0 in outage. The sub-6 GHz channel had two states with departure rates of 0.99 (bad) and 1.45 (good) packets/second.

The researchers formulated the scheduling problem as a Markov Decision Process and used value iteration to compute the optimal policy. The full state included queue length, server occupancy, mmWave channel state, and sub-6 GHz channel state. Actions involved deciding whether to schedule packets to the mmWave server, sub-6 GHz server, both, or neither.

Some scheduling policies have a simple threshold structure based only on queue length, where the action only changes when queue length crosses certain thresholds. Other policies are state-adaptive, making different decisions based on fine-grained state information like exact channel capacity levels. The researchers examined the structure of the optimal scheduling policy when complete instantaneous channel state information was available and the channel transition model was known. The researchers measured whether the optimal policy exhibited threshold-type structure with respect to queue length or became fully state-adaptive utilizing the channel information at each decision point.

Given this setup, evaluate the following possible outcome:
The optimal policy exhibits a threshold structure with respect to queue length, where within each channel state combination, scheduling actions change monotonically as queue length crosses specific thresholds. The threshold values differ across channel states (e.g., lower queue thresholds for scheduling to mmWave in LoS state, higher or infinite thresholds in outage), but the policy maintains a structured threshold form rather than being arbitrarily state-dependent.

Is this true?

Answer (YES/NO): YES